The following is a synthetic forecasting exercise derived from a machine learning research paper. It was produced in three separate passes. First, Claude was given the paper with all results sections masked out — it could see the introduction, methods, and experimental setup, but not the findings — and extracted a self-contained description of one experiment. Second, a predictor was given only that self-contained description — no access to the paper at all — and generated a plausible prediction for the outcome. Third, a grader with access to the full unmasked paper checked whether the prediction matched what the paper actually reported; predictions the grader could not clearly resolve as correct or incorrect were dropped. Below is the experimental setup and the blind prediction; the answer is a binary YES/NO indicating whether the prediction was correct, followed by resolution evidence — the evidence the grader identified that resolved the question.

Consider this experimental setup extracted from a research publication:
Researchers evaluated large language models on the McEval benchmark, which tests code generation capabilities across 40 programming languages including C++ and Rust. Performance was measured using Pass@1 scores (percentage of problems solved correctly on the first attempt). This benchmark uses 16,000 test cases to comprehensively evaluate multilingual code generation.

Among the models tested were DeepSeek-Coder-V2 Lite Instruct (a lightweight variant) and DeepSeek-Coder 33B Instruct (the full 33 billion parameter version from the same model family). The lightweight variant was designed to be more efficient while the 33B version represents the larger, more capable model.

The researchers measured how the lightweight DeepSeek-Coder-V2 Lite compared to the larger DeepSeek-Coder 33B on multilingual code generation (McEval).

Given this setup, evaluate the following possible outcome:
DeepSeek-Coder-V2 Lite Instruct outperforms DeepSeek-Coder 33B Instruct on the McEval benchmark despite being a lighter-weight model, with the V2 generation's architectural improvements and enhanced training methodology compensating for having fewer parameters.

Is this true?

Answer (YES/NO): YES